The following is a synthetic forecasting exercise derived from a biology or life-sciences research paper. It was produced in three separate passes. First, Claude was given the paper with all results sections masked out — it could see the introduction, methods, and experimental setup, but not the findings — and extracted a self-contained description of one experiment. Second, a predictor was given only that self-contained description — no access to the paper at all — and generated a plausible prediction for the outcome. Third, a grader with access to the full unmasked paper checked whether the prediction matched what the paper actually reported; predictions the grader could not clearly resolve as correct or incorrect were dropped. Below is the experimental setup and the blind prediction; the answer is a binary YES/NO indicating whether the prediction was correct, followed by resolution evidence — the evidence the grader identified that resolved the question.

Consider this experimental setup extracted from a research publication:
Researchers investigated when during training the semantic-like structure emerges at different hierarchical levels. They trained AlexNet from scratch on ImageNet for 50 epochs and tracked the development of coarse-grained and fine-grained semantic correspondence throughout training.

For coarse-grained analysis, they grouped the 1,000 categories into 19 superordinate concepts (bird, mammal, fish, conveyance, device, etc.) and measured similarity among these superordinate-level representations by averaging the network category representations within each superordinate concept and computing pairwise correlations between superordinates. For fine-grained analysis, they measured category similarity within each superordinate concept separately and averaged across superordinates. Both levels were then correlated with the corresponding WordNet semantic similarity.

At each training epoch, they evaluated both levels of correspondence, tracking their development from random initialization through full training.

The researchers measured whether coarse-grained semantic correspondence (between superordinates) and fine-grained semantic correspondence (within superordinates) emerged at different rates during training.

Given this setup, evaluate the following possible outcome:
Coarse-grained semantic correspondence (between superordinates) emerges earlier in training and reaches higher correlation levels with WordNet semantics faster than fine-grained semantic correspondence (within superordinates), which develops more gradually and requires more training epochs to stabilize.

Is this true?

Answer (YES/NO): YES